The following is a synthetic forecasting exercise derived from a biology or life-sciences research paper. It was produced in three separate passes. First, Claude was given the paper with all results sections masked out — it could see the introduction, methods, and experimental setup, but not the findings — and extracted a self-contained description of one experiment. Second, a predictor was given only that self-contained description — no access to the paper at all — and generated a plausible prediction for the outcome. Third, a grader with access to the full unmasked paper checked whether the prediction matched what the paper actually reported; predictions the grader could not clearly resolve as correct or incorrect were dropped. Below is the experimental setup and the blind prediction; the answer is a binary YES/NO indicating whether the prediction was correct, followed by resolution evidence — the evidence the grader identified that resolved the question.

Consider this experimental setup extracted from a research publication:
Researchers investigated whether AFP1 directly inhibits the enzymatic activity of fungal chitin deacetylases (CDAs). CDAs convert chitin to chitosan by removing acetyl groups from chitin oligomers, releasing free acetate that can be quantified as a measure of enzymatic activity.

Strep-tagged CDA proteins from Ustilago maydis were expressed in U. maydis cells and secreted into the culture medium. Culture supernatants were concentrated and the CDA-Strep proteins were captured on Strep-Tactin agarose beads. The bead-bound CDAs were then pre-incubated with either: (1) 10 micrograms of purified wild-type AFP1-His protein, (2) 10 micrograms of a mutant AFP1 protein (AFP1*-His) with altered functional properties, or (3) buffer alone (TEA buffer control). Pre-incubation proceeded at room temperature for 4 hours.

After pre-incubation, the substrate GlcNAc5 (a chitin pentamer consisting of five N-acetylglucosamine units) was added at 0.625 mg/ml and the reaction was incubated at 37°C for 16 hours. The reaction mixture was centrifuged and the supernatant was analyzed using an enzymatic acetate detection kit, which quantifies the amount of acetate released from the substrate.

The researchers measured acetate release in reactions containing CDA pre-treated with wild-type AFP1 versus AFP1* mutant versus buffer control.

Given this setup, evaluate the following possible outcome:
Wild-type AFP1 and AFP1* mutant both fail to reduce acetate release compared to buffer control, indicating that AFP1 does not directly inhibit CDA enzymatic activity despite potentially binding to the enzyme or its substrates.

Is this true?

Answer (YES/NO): NO